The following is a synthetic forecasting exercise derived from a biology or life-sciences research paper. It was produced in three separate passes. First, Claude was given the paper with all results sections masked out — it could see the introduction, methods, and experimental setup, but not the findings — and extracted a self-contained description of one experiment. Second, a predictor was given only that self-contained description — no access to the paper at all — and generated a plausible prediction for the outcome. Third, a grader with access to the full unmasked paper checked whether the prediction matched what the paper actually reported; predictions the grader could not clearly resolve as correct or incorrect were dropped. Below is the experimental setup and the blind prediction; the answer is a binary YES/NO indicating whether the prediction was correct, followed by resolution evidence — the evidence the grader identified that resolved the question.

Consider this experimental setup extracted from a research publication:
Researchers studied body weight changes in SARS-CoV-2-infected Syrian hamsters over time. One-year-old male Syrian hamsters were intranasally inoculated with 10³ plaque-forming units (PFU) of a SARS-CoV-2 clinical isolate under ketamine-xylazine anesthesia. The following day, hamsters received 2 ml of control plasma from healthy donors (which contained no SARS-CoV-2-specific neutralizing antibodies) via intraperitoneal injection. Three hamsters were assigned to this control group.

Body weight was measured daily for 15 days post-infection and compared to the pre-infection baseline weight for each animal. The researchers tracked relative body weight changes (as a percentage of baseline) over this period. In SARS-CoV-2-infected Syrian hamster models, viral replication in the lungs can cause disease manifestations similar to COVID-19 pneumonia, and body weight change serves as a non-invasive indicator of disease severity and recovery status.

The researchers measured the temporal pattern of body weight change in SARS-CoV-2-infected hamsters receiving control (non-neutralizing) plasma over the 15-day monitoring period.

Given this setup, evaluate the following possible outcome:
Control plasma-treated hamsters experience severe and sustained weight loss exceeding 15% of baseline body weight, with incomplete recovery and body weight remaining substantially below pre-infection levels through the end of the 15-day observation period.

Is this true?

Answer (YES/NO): NO